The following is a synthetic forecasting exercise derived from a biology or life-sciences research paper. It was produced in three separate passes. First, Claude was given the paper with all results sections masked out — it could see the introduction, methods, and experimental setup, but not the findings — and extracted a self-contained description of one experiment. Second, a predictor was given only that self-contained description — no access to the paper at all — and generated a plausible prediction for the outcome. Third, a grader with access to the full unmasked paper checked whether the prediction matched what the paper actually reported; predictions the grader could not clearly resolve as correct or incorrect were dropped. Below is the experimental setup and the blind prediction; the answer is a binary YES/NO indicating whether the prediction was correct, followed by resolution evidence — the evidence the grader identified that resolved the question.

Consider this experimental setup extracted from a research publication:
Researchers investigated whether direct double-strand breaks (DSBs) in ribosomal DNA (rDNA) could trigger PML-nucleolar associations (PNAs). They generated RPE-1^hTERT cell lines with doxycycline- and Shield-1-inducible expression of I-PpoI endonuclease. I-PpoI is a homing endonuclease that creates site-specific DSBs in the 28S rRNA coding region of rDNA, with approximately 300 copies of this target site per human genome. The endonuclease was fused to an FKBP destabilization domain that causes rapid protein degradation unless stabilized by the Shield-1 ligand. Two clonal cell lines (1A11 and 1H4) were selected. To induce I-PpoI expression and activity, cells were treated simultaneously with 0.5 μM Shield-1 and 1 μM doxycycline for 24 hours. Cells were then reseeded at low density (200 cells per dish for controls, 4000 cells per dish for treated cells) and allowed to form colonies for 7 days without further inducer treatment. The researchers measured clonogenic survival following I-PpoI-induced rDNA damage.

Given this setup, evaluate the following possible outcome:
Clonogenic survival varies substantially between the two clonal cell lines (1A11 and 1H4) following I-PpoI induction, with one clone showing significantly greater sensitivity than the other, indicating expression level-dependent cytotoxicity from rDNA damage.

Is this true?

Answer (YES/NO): NO